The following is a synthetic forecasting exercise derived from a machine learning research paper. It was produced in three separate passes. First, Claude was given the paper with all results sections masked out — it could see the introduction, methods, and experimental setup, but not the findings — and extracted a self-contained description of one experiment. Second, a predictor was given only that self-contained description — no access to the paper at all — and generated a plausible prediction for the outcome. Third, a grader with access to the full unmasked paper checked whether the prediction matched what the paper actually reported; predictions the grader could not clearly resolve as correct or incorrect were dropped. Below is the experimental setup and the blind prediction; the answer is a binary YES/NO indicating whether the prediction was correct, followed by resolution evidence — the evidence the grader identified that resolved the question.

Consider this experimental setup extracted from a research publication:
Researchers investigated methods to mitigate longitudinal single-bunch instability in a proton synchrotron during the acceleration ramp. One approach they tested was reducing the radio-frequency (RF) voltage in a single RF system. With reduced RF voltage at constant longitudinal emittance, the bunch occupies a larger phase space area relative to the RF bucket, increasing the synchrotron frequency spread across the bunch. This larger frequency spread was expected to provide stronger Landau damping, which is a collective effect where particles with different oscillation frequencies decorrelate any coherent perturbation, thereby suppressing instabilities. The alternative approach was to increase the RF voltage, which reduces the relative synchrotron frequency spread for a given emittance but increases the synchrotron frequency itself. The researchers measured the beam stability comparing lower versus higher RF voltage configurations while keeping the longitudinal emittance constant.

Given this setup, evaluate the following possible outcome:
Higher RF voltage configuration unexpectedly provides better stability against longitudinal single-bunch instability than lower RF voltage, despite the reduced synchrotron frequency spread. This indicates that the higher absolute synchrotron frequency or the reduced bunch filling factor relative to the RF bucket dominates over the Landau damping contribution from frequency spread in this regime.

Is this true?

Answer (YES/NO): YES